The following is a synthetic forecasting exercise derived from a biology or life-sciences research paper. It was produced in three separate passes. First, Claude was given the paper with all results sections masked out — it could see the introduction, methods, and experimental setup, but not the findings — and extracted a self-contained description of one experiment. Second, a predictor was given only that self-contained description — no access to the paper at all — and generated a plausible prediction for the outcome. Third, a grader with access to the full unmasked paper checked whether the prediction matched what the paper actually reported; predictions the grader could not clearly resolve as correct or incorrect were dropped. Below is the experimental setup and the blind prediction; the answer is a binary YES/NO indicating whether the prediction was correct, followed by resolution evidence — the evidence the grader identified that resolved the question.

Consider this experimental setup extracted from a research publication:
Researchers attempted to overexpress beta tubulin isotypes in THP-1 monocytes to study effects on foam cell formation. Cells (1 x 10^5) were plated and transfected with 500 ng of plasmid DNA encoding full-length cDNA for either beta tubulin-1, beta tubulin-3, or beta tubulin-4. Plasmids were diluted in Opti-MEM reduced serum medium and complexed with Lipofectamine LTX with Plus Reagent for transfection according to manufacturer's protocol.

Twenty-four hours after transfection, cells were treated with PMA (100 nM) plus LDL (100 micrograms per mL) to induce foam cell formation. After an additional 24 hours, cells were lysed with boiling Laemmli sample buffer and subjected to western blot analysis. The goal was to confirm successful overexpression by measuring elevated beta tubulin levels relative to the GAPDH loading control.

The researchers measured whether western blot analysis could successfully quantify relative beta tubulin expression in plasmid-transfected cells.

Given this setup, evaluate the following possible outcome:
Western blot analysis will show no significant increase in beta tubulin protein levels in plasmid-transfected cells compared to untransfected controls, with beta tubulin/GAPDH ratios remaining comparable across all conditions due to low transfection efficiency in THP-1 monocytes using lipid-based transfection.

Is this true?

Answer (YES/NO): NO